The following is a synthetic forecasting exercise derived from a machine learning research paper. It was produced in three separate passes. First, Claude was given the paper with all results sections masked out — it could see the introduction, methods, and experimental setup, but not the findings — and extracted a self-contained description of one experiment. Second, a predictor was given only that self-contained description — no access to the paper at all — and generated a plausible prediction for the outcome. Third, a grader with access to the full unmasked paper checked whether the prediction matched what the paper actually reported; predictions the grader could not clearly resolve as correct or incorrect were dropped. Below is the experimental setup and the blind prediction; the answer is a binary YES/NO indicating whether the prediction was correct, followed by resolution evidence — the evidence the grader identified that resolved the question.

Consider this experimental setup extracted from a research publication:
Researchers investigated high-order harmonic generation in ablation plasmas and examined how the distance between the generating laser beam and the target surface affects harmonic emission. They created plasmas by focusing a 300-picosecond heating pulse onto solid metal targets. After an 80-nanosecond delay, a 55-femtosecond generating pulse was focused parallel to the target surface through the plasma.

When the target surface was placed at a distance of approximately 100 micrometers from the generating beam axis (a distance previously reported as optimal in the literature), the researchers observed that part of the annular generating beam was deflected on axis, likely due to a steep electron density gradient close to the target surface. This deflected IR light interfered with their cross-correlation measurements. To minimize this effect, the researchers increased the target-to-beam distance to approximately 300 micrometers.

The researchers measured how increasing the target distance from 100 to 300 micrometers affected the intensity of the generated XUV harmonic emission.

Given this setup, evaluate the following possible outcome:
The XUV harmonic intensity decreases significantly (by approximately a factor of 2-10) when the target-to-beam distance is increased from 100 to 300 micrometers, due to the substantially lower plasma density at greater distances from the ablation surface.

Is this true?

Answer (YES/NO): YES